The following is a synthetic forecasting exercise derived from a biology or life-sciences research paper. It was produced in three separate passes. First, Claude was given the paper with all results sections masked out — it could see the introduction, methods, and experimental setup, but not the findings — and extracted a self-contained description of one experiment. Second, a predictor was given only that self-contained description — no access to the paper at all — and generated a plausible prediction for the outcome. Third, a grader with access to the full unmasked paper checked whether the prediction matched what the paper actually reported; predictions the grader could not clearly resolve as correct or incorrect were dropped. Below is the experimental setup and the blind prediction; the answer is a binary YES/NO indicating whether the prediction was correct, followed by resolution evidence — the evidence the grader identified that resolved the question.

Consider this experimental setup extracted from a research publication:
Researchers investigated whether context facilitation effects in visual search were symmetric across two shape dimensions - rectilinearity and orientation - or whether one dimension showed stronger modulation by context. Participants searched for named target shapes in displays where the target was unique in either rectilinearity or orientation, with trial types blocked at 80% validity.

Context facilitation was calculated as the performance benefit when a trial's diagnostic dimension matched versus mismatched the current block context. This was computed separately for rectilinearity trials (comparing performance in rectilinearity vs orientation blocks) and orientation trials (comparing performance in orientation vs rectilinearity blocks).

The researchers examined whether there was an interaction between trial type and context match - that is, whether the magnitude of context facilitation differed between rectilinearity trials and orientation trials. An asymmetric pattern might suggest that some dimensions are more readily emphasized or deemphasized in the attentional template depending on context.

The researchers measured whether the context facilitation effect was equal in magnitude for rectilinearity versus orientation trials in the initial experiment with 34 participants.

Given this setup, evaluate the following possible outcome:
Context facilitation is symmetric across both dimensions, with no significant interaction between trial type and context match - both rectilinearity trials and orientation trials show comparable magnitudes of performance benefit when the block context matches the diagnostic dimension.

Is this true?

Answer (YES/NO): YES